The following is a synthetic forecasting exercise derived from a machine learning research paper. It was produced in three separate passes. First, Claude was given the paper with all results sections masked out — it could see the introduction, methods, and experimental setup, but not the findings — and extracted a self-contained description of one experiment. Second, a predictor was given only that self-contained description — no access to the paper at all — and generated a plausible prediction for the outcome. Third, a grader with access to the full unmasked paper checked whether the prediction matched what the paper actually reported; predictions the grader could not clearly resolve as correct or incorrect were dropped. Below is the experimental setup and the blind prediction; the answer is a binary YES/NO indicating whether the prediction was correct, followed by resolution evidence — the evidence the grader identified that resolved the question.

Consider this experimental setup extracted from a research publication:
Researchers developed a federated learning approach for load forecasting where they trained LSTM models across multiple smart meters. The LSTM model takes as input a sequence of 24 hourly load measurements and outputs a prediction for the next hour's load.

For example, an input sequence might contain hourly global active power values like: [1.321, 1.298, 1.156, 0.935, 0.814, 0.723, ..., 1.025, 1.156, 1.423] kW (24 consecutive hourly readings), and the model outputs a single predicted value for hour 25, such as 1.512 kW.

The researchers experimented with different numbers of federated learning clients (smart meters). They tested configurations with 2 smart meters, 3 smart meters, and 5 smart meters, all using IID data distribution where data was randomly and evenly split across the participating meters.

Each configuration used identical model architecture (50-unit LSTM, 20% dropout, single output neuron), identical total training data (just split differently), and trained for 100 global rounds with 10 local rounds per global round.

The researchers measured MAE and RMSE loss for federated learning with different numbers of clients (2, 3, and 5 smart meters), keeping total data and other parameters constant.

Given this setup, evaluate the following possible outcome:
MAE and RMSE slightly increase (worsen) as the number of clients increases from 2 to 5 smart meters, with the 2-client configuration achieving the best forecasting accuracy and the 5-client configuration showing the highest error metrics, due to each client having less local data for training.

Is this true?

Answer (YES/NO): NO